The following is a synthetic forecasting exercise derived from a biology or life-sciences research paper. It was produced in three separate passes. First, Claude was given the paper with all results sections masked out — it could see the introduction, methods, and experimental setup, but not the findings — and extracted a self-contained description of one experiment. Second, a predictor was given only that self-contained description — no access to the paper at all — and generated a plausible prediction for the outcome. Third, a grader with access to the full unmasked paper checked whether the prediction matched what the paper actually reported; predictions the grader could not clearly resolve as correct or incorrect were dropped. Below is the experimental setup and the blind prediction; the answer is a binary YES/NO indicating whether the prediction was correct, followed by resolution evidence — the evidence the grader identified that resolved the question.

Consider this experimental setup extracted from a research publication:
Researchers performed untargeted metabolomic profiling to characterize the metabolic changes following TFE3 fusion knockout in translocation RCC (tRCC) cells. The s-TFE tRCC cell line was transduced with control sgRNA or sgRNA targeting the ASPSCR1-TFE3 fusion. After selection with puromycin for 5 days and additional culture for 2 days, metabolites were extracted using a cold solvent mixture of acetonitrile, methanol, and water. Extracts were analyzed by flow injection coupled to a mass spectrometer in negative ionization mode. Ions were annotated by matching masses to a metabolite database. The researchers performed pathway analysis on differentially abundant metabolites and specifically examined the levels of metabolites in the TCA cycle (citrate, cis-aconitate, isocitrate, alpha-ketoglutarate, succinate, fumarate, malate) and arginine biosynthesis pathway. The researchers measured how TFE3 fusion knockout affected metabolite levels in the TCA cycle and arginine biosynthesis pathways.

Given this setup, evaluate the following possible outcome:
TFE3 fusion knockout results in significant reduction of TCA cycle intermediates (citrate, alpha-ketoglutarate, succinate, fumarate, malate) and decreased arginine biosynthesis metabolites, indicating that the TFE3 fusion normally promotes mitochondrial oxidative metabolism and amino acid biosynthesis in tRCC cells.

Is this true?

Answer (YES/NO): YES